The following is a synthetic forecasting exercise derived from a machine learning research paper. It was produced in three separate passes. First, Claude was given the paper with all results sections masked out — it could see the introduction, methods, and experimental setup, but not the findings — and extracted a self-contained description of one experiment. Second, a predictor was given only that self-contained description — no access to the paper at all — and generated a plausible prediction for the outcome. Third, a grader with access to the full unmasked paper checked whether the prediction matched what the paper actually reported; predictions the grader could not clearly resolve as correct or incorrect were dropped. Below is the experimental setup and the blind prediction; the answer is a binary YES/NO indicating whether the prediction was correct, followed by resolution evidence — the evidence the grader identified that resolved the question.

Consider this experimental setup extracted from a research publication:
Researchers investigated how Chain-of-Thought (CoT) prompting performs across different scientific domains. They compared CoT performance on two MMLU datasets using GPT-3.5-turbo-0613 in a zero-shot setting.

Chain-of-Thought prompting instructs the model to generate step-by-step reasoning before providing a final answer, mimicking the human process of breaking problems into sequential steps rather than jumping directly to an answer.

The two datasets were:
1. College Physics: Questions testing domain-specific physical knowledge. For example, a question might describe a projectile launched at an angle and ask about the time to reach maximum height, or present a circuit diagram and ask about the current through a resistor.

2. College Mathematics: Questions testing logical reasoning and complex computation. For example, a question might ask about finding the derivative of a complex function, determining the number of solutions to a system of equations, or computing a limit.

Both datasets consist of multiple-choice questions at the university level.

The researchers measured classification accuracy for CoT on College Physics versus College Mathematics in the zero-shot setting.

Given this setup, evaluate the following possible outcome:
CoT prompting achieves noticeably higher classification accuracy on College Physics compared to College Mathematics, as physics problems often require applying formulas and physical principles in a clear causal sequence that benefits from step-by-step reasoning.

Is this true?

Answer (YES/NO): YES